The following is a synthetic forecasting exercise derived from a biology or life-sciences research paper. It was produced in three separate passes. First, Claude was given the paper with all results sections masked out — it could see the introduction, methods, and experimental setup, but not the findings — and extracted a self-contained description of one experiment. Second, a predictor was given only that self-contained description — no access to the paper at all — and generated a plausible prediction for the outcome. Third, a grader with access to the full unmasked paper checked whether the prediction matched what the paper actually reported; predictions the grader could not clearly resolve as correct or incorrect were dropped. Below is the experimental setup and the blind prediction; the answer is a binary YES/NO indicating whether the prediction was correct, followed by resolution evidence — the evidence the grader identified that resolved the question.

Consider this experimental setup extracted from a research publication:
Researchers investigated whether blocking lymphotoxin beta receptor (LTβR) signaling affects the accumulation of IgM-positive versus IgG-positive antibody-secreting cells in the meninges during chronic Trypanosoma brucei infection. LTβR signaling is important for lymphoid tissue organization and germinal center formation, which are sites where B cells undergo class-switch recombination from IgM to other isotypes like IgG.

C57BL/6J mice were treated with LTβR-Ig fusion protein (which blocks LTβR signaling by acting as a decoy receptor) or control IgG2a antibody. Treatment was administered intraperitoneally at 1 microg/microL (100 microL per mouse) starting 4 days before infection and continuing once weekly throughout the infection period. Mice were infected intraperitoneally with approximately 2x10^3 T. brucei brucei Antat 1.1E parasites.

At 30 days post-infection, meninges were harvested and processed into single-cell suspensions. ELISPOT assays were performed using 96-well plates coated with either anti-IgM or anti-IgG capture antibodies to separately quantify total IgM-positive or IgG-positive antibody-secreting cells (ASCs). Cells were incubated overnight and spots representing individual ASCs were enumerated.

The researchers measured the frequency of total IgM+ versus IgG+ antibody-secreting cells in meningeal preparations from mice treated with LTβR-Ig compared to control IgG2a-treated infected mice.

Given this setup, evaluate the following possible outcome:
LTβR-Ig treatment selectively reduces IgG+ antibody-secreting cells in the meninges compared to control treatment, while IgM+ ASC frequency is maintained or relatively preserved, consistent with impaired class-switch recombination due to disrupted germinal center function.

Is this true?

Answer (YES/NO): NO